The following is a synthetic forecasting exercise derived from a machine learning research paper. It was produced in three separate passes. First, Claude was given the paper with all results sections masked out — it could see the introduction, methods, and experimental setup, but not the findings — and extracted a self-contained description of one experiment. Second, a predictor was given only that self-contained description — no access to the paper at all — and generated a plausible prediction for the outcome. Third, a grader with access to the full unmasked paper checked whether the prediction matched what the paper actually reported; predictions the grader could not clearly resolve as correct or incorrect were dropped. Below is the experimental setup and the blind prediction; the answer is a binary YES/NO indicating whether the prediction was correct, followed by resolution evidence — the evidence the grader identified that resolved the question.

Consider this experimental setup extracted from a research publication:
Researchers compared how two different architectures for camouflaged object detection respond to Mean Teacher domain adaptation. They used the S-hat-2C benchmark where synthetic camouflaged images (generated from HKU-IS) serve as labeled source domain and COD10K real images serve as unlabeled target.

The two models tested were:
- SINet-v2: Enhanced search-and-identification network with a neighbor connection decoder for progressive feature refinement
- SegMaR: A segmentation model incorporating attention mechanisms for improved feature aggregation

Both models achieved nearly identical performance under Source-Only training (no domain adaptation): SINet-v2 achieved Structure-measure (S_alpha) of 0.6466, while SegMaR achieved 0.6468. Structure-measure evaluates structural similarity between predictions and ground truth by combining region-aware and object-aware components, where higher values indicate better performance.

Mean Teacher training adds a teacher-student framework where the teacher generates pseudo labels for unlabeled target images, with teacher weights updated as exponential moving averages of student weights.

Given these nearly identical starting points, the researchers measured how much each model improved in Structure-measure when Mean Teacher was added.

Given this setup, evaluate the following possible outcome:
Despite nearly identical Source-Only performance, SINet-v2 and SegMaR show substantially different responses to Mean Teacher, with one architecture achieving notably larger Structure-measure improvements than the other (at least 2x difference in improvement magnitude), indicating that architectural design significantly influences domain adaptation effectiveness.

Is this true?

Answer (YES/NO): YES